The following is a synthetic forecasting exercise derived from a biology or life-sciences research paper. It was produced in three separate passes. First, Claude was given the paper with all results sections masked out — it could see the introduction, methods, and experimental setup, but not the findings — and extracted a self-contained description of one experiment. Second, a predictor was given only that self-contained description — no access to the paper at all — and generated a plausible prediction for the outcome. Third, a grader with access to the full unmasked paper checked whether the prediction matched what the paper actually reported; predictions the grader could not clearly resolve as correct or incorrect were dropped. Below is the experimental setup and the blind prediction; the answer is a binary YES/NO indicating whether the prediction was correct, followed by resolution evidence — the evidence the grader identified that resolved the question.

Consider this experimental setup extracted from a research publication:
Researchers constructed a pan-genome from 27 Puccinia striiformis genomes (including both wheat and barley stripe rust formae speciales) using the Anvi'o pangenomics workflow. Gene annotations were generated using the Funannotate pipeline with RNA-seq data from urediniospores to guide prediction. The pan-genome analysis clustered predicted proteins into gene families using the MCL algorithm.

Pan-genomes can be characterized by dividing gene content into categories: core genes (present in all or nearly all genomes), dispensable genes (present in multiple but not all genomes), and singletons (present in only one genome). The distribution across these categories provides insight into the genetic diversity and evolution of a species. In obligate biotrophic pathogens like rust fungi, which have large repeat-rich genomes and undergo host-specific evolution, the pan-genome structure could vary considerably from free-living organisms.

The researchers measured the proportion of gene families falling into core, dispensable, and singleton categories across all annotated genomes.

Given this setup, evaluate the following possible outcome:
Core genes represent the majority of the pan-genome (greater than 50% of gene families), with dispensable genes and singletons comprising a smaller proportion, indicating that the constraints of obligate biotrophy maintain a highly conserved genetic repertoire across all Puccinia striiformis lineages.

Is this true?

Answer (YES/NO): NO